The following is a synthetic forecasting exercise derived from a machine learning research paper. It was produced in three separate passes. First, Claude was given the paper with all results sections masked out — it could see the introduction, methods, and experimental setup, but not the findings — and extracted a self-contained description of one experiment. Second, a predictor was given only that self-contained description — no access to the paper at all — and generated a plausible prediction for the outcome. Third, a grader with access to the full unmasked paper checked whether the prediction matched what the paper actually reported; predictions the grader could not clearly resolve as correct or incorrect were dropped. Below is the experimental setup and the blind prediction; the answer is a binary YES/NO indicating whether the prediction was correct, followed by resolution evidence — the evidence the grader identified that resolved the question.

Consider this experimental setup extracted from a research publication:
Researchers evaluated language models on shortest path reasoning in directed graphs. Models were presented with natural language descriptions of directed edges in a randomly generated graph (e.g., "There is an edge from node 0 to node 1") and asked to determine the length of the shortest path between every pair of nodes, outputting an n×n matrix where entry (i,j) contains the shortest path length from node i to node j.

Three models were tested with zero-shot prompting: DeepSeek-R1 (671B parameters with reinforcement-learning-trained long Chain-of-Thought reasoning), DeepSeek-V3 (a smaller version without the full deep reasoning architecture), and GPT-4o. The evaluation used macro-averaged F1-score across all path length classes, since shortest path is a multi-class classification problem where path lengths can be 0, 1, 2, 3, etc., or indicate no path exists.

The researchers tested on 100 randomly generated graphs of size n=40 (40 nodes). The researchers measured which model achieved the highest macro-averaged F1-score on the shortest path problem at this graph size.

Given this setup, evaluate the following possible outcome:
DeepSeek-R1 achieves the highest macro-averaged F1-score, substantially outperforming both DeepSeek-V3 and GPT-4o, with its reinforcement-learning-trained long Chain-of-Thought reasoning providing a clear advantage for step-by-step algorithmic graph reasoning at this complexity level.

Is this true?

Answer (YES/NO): NO